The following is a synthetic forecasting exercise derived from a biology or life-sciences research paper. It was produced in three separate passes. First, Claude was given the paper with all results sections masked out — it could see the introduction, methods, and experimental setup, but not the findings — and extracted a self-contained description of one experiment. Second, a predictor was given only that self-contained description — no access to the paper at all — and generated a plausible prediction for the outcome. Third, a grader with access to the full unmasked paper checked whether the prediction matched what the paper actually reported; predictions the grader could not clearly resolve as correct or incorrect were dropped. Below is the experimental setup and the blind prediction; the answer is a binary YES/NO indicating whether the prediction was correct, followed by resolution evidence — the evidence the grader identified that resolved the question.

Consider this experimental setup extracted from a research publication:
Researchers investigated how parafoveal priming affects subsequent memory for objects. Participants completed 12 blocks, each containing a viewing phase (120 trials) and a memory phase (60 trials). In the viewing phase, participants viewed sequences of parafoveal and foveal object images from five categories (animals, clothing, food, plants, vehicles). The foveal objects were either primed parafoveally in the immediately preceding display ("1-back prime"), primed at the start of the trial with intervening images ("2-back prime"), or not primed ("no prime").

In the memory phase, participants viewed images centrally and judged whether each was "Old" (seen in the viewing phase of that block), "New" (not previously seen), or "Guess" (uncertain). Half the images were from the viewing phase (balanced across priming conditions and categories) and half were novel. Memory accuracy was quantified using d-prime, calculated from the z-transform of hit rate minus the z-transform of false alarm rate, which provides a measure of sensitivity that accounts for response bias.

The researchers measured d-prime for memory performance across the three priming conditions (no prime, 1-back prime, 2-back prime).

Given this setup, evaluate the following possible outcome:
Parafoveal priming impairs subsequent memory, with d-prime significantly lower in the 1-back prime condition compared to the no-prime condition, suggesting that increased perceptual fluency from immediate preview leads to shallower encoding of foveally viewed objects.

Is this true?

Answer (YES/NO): NO